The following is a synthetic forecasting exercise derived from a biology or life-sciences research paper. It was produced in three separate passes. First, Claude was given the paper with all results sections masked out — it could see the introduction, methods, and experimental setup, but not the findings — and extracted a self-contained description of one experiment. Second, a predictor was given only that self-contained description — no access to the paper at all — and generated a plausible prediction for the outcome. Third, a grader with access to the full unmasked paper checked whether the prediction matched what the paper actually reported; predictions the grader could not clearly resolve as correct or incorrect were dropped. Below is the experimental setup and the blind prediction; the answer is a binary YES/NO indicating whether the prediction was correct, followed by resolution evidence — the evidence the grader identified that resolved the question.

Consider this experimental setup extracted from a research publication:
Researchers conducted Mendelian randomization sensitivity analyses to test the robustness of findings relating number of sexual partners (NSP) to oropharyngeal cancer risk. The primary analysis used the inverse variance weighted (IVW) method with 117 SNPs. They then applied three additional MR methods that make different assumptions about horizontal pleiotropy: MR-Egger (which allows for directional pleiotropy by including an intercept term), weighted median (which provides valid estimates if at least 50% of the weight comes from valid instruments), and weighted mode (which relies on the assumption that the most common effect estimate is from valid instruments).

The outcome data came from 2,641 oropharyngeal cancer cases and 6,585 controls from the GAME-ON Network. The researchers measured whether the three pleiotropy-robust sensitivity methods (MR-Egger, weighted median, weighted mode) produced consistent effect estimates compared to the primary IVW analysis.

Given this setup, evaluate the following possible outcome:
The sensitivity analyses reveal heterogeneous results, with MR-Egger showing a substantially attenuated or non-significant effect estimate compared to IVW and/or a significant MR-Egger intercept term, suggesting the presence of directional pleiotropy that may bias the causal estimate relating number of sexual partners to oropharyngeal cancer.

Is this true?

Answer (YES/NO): NO